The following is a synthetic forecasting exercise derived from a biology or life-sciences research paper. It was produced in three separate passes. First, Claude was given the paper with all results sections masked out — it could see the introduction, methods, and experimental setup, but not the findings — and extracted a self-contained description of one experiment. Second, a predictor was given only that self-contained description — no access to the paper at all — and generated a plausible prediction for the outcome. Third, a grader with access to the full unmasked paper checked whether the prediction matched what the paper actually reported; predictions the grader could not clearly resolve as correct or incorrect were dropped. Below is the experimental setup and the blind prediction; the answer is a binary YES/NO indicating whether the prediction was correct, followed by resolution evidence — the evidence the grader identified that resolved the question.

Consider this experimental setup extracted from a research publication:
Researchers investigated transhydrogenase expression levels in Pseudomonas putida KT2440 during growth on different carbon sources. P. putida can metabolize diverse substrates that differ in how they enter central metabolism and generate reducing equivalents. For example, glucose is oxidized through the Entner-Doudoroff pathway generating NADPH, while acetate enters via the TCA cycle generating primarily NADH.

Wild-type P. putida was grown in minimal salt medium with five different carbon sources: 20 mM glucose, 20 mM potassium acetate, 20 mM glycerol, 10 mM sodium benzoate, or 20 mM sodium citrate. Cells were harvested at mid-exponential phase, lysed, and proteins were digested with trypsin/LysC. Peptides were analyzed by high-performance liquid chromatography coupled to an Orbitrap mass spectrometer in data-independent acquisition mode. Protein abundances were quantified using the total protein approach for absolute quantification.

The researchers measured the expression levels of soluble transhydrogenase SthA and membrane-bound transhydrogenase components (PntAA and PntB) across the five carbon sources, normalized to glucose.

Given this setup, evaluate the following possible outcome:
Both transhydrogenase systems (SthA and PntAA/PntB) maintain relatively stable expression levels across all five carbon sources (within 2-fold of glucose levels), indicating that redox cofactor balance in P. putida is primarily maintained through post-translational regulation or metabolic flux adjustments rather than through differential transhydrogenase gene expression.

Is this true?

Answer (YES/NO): NO